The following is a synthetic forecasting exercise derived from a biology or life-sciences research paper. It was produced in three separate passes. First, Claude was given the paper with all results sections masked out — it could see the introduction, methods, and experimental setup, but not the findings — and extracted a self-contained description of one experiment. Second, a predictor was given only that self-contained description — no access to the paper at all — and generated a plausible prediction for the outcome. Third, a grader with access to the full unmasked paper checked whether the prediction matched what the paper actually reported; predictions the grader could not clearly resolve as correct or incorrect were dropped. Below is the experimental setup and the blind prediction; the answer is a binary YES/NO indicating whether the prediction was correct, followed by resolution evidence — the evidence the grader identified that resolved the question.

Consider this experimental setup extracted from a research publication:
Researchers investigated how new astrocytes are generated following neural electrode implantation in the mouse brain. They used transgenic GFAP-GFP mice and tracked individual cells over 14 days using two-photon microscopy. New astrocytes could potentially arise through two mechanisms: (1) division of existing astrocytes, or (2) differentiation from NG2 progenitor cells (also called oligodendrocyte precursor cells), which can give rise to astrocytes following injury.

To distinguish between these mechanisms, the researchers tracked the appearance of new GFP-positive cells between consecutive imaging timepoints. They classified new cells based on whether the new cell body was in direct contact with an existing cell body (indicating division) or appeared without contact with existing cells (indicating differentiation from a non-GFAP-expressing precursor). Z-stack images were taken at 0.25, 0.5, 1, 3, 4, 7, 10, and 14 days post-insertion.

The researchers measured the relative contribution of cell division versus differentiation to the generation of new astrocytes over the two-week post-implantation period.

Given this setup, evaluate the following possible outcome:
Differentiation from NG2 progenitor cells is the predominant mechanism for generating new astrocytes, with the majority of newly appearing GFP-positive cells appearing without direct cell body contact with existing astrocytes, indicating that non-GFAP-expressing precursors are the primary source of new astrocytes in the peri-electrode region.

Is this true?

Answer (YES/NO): NO